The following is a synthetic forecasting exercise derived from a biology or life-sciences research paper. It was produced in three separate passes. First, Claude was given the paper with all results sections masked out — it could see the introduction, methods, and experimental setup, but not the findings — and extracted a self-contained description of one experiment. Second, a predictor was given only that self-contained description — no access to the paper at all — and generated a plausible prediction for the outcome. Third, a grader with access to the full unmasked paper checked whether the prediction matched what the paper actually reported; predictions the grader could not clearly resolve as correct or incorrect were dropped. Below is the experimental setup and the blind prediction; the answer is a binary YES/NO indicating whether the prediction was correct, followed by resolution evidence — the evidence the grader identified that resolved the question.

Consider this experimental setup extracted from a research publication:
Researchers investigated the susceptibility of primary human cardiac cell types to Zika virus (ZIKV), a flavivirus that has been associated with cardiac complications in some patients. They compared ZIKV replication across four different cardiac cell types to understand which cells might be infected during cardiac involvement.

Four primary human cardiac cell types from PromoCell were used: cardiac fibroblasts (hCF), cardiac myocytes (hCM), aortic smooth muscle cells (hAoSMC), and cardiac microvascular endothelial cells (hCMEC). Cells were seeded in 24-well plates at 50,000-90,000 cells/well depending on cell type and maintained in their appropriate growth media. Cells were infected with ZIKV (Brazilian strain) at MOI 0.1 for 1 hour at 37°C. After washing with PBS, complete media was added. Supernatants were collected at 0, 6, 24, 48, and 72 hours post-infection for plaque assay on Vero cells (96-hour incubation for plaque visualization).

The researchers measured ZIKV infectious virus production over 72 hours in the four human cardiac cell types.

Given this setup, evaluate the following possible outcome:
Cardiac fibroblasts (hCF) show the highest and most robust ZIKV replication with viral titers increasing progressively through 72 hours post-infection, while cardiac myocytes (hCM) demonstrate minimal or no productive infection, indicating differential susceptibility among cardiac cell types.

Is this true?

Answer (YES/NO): NO